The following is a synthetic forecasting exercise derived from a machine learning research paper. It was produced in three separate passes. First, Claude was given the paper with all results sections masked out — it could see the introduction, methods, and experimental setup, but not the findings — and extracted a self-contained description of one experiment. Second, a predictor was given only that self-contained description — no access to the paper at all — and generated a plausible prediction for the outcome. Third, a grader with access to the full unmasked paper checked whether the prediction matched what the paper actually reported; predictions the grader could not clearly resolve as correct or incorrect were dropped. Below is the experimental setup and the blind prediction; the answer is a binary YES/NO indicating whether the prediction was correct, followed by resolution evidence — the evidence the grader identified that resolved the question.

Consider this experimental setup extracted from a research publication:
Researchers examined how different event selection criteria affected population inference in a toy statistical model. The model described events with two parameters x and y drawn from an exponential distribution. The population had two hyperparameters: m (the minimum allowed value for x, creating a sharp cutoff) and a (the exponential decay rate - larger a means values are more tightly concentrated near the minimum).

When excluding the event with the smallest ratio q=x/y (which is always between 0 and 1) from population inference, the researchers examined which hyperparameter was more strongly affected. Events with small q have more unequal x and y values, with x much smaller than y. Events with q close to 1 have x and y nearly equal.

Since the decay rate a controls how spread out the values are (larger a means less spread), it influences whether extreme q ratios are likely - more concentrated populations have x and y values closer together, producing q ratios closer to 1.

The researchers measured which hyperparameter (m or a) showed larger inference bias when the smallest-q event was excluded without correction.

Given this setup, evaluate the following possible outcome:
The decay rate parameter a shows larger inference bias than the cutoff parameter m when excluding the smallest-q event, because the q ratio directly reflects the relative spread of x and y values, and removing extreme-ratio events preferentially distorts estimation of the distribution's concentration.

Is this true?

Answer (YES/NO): YES